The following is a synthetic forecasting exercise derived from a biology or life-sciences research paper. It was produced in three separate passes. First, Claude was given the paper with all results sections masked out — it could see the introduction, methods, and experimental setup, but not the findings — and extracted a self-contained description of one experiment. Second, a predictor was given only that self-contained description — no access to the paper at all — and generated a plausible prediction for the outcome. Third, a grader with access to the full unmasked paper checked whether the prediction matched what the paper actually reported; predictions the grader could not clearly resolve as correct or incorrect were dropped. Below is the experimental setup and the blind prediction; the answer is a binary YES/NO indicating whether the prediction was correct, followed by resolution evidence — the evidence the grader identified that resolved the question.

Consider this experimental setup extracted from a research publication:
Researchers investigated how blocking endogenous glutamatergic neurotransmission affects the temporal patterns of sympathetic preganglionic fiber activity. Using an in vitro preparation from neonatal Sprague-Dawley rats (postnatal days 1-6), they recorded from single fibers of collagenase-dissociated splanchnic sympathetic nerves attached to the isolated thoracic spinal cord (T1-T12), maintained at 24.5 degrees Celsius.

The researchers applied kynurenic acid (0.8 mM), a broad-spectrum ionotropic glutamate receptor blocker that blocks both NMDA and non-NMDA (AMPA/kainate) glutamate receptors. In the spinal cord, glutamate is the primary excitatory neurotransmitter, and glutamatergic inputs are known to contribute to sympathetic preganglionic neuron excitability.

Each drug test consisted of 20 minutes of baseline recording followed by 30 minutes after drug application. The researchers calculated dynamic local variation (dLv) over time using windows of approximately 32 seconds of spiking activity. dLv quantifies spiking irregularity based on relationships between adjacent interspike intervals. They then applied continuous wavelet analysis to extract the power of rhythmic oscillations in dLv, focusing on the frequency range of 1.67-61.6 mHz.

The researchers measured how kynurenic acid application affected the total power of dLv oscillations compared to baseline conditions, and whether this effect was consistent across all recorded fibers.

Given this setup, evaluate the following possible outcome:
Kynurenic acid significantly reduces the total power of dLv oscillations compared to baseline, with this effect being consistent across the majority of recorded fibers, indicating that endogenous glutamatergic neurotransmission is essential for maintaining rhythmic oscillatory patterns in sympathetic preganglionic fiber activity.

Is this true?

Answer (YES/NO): NO